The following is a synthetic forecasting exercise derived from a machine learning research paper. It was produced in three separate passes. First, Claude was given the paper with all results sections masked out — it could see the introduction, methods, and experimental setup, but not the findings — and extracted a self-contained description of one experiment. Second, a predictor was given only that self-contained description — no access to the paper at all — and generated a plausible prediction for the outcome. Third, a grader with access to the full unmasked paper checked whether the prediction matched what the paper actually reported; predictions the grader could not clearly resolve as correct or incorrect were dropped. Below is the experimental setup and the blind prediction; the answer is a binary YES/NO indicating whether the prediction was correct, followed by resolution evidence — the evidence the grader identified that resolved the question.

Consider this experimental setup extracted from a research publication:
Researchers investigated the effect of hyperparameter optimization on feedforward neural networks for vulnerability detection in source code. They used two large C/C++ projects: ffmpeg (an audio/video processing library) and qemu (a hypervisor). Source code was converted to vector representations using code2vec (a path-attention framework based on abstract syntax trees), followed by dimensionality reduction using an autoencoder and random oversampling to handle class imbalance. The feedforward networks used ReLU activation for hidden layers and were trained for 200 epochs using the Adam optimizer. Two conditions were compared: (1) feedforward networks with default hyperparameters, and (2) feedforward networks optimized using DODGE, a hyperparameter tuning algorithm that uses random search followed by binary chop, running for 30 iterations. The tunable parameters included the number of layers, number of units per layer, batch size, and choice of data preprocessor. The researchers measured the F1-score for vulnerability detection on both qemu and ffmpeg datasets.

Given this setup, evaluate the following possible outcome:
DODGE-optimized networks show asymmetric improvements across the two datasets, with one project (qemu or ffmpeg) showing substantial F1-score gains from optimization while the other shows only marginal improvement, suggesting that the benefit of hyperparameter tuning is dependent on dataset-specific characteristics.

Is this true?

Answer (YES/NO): NO